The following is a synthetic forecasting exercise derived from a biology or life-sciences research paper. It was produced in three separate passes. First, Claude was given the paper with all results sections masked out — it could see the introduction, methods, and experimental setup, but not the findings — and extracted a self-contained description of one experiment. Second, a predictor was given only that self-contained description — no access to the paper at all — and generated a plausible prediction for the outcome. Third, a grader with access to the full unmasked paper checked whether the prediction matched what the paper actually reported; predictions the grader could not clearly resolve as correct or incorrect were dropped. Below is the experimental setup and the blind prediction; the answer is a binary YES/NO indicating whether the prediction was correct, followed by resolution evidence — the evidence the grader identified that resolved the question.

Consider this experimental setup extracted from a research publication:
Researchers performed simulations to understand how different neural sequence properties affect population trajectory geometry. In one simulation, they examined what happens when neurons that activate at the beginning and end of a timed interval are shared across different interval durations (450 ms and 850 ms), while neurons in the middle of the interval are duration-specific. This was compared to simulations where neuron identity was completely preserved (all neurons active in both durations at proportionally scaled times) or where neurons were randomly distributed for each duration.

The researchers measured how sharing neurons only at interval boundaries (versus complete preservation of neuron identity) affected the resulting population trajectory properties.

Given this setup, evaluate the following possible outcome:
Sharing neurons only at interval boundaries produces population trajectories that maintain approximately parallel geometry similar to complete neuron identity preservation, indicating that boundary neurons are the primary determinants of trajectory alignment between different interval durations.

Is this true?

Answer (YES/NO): NO